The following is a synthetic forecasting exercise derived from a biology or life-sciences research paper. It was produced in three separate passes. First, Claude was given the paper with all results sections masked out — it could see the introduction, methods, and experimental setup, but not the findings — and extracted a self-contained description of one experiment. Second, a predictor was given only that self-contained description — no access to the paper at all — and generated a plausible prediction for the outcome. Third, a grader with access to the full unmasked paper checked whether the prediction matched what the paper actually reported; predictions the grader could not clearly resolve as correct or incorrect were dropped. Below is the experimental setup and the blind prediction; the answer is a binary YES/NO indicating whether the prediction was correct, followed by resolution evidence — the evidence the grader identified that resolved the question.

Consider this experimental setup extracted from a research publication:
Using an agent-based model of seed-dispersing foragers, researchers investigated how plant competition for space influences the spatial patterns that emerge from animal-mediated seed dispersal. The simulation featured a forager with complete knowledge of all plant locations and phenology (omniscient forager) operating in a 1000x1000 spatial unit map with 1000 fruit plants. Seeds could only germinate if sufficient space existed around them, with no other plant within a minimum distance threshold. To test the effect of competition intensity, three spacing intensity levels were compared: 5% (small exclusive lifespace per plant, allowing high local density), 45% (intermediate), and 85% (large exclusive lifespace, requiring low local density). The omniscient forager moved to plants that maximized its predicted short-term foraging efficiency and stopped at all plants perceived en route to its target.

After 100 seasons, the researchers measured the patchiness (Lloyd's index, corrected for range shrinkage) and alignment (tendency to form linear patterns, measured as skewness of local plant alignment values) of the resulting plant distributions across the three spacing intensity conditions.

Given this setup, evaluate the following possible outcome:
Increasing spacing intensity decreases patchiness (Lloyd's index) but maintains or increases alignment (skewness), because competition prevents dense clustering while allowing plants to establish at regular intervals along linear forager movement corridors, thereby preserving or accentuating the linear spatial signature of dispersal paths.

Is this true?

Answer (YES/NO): NO